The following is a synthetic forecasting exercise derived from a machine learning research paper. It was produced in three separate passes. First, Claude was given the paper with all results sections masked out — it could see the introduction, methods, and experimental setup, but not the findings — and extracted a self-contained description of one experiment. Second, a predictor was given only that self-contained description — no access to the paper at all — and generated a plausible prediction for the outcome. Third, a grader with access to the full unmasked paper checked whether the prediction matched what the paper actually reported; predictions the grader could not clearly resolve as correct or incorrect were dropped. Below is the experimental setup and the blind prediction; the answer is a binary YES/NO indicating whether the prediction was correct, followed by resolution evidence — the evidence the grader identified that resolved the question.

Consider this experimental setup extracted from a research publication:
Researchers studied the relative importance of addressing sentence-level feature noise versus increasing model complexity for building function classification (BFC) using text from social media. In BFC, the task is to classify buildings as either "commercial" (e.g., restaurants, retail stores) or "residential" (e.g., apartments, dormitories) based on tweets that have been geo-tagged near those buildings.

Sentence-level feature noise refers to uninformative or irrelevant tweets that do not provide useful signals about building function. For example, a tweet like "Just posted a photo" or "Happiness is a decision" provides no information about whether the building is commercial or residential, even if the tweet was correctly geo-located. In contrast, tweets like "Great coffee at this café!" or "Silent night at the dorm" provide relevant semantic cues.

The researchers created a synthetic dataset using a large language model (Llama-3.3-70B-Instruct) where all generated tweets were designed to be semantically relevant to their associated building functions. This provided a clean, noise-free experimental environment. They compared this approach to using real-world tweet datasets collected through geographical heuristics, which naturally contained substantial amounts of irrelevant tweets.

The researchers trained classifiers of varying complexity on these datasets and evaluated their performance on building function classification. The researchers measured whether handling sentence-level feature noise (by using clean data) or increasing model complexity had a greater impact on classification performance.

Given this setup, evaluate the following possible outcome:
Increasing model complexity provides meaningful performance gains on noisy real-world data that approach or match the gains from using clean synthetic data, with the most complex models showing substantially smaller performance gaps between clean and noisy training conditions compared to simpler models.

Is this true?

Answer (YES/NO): NO